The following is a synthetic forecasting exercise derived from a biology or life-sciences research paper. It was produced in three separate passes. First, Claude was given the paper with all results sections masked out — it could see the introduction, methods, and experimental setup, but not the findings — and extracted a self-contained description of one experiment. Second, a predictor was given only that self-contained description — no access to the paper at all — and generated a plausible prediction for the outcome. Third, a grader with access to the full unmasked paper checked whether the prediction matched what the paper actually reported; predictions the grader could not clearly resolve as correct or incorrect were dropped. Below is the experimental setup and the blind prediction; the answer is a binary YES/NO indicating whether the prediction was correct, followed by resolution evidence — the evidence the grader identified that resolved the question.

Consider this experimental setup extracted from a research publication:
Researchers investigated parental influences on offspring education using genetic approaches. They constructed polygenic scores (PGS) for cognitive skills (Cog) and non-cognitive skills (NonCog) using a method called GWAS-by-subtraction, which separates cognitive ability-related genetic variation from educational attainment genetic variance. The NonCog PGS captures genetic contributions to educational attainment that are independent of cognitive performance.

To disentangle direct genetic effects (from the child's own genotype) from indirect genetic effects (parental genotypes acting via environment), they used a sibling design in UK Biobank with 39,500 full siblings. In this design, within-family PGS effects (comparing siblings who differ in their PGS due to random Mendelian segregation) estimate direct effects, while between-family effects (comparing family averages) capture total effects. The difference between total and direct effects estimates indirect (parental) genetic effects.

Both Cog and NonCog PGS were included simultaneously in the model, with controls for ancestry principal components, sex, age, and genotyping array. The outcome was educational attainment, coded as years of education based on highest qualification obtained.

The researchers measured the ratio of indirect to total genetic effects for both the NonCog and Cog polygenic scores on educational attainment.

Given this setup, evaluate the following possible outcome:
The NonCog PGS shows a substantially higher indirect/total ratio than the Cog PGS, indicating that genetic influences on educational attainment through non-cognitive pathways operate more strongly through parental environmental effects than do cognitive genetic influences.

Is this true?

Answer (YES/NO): NO